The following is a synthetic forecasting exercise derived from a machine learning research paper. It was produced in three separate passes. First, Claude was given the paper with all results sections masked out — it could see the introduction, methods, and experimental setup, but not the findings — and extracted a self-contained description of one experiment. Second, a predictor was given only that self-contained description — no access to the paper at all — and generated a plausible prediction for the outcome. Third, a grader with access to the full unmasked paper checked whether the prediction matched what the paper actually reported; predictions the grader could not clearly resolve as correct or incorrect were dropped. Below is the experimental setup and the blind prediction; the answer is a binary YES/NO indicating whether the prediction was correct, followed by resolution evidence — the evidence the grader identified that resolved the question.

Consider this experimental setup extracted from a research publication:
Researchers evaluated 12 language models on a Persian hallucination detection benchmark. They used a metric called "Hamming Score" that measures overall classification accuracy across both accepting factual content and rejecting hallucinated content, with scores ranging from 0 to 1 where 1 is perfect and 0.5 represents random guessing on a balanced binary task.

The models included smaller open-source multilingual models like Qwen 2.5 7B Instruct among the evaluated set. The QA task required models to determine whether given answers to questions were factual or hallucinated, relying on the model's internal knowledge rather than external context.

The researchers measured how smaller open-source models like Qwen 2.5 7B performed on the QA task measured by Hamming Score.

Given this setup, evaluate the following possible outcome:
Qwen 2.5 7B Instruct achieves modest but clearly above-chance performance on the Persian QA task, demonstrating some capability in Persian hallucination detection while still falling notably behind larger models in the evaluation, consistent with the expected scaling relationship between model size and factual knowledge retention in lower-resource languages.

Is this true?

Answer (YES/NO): NO